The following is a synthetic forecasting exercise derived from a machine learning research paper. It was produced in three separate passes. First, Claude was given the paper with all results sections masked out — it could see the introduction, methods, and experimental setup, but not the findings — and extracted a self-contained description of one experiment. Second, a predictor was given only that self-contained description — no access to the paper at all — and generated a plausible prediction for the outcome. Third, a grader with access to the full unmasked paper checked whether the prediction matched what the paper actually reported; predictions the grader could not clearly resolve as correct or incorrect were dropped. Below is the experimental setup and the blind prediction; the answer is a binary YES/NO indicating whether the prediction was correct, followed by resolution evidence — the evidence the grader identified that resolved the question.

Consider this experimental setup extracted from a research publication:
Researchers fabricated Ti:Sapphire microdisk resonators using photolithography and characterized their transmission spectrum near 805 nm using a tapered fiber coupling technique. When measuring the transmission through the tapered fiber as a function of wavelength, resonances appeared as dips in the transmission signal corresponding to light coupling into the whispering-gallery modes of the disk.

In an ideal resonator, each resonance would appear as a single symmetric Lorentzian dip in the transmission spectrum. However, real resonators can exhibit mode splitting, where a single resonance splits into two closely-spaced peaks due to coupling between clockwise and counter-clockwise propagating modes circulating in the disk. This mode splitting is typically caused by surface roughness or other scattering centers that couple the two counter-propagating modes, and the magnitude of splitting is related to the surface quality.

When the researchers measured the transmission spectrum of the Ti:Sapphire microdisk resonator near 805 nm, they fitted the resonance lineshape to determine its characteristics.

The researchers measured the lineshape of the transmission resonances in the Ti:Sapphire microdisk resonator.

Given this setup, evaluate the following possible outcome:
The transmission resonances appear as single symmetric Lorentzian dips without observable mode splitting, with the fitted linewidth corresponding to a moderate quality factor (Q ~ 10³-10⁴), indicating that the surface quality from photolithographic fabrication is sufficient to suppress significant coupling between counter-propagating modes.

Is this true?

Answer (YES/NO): NO